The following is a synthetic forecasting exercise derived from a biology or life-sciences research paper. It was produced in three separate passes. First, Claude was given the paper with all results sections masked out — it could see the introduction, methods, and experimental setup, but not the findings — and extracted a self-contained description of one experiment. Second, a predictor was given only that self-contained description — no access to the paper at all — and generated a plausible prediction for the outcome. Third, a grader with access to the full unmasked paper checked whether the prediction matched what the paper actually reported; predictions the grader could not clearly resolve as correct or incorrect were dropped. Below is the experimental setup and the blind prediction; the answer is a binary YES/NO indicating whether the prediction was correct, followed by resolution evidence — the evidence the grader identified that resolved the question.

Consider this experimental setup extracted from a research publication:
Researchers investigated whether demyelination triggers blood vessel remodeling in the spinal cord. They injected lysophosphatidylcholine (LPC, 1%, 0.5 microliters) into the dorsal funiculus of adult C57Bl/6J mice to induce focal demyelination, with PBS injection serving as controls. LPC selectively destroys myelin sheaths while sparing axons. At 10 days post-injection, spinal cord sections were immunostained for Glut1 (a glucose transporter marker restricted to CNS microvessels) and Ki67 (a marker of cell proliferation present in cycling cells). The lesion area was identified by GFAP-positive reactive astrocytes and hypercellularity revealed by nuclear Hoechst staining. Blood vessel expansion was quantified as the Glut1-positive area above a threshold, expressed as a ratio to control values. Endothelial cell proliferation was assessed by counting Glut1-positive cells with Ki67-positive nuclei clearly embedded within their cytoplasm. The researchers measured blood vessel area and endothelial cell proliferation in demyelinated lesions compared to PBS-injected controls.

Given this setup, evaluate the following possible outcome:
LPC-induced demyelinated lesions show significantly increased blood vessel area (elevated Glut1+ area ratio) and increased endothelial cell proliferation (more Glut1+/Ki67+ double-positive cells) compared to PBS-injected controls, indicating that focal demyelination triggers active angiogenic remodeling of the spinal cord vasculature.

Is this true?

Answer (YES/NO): YES